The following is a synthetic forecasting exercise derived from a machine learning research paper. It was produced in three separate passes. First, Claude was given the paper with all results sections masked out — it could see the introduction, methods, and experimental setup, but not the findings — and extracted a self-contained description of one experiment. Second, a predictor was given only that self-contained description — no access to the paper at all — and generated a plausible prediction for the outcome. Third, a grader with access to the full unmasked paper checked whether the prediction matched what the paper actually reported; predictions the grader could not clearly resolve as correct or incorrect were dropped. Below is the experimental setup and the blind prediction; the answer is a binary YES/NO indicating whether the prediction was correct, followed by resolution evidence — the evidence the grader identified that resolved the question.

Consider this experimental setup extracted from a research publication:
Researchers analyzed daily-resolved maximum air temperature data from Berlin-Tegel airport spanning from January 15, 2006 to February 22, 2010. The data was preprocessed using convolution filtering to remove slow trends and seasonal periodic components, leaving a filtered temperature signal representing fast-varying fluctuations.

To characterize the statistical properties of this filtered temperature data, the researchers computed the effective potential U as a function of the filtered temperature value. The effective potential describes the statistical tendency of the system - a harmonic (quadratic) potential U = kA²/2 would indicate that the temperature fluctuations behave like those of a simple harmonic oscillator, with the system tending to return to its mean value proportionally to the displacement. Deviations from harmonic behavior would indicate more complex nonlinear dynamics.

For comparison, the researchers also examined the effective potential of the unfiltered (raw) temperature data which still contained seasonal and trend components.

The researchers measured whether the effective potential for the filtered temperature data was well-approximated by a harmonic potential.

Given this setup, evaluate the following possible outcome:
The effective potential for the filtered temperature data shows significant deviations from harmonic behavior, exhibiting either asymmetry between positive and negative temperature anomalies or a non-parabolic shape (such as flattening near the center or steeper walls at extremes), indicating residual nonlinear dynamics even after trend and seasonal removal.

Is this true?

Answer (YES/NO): NO